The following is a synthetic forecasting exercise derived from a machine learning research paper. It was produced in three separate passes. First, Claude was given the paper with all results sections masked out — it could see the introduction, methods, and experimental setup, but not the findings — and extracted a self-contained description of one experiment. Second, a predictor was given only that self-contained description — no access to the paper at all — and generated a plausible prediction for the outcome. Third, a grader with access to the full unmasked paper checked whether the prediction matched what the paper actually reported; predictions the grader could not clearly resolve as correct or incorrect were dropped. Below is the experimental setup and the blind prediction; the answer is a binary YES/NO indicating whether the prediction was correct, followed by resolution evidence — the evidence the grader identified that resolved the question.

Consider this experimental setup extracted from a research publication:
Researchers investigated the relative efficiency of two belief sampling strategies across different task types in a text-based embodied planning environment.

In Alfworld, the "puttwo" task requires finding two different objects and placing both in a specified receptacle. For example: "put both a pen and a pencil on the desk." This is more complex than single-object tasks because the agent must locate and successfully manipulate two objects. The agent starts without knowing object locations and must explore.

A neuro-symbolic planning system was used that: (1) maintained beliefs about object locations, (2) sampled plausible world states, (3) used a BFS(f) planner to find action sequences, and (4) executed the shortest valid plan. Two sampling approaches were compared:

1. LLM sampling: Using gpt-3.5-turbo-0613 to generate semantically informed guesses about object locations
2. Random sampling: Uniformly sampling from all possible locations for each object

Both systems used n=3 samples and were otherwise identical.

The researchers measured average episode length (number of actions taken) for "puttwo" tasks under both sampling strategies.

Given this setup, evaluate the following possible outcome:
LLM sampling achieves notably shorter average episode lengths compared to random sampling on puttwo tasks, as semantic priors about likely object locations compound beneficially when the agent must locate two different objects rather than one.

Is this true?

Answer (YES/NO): NO